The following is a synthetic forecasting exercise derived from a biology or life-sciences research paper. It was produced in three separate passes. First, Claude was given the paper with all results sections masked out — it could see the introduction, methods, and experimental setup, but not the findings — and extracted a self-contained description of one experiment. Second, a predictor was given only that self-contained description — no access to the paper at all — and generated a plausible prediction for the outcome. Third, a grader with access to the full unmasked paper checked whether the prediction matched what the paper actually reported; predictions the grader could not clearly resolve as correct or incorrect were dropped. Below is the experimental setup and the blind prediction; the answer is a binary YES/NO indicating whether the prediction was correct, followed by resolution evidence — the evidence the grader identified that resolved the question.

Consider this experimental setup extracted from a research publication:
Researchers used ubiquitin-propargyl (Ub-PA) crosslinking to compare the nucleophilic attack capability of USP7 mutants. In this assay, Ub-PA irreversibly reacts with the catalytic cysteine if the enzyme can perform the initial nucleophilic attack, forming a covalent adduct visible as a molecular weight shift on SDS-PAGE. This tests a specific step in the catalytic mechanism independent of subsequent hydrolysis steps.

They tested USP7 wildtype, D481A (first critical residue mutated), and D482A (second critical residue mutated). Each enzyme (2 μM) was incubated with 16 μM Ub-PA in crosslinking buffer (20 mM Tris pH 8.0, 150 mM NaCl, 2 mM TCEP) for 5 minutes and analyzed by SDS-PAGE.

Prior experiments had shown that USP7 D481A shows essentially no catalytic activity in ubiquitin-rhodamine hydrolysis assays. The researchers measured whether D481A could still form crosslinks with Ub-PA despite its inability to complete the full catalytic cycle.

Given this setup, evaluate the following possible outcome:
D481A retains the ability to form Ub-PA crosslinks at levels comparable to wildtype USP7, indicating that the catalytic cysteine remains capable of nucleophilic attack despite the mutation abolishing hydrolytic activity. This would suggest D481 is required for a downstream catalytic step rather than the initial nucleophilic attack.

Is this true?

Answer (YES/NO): YES